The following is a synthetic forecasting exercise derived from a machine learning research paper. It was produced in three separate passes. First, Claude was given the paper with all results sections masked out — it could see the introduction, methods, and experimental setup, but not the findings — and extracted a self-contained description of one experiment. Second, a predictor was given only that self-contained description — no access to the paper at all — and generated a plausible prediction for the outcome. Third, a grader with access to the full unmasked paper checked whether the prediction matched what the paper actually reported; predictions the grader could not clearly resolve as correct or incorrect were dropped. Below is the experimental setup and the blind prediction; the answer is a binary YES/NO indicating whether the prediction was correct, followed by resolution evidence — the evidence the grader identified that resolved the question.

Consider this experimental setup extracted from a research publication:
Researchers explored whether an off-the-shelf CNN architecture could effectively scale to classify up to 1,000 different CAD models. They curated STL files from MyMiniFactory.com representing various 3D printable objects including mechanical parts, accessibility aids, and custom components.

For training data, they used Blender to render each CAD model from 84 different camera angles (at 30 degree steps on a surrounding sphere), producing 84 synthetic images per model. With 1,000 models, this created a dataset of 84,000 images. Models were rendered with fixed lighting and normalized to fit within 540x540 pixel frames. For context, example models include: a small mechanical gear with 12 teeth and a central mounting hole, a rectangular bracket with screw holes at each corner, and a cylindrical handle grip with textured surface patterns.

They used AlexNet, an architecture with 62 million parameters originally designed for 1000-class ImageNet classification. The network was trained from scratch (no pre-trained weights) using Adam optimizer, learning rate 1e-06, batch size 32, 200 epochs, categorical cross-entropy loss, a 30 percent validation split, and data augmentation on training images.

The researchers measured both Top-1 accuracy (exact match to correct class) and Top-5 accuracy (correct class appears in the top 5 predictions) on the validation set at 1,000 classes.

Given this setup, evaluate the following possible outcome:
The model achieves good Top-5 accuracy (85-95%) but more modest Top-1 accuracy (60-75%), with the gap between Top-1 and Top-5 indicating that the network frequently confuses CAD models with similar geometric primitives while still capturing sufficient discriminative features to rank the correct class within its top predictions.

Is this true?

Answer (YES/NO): NO